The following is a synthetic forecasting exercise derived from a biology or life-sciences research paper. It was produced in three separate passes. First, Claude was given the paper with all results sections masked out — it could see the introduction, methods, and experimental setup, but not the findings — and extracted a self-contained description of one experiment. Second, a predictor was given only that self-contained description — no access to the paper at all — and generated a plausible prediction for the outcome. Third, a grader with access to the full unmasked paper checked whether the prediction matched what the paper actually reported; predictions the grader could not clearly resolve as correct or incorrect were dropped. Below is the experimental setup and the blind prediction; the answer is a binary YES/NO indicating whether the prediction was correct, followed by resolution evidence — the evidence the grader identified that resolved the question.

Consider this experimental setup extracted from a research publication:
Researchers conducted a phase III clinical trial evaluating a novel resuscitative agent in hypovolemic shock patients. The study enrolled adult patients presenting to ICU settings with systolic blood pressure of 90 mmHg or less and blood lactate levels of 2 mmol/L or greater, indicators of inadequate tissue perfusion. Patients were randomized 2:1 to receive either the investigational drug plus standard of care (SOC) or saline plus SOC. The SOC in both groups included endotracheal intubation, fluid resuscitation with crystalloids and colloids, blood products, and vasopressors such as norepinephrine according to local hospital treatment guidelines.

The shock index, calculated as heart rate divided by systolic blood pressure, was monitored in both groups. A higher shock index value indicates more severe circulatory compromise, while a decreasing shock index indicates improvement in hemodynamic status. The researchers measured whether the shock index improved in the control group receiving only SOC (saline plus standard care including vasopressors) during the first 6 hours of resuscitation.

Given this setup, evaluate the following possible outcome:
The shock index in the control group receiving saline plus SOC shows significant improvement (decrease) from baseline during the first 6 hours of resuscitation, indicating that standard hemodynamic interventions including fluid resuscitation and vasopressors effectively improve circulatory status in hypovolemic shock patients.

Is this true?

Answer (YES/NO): NO